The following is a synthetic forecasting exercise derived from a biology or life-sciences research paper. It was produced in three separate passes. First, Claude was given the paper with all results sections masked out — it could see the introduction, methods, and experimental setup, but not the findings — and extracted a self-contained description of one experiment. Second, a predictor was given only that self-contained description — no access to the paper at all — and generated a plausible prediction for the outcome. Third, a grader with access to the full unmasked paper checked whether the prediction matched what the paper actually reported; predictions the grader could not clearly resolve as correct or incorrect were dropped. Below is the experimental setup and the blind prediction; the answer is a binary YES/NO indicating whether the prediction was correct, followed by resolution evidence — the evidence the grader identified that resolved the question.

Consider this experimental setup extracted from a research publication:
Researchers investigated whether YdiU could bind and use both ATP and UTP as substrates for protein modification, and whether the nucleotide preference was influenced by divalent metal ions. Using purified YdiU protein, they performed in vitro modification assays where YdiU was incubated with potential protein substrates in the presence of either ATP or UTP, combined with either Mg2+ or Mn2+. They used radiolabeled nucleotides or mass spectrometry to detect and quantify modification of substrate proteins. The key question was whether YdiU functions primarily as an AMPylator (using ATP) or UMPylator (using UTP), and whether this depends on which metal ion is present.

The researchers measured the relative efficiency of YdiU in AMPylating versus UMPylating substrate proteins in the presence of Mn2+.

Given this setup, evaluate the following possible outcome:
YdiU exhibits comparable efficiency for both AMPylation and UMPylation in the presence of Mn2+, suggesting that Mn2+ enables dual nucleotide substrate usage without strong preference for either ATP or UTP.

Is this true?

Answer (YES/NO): NO